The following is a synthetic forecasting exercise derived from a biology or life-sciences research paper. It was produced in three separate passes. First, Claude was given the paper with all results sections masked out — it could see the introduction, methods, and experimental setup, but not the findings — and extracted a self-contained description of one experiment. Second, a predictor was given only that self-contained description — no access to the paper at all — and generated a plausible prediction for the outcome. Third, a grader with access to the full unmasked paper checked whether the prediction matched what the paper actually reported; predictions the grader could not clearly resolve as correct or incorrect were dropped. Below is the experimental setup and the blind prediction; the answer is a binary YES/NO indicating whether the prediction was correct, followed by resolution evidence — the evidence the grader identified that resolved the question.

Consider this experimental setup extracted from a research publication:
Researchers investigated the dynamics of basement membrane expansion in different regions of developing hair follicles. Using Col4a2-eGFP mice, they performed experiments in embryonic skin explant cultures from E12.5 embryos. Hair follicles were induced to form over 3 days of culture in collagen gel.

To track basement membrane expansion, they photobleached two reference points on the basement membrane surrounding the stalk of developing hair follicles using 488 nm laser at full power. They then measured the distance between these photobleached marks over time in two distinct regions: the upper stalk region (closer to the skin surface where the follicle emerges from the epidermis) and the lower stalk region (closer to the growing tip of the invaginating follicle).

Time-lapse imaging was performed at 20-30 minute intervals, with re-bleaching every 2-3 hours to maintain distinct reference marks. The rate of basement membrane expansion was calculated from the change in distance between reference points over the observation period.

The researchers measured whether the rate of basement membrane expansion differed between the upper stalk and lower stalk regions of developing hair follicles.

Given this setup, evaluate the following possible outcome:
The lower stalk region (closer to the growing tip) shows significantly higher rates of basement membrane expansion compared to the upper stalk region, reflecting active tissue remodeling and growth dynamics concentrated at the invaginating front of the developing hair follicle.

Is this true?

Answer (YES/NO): YES